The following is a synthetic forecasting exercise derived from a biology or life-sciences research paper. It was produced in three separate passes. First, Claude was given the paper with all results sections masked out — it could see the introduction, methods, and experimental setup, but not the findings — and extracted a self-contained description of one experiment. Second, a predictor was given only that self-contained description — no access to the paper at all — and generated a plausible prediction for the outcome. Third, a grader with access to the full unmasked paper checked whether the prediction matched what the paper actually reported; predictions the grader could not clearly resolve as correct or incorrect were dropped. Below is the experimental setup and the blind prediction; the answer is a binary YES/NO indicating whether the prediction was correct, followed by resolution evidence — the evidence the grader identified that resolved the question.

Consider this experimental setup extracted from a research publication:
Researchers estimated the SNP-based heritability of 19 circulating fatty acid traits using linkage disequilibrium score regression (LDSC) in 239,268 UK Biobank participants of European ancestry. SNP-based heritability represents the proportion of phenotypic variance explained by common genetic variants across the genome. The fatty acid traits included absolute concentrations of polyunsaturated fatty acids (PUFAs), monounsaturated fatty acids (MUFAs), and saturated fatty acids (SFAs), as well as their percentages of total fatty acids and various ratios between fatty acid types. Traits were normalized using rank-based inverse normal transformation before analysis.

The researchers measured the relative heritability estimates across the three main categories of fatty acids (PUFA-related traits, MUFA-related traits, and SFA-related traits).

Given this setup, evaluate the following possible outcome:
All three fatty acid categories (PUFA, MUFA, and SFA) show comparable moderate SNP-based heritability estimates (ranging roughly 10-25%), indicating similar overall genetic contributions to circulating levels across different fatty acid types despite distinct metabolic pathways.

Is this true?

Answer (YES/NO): YES